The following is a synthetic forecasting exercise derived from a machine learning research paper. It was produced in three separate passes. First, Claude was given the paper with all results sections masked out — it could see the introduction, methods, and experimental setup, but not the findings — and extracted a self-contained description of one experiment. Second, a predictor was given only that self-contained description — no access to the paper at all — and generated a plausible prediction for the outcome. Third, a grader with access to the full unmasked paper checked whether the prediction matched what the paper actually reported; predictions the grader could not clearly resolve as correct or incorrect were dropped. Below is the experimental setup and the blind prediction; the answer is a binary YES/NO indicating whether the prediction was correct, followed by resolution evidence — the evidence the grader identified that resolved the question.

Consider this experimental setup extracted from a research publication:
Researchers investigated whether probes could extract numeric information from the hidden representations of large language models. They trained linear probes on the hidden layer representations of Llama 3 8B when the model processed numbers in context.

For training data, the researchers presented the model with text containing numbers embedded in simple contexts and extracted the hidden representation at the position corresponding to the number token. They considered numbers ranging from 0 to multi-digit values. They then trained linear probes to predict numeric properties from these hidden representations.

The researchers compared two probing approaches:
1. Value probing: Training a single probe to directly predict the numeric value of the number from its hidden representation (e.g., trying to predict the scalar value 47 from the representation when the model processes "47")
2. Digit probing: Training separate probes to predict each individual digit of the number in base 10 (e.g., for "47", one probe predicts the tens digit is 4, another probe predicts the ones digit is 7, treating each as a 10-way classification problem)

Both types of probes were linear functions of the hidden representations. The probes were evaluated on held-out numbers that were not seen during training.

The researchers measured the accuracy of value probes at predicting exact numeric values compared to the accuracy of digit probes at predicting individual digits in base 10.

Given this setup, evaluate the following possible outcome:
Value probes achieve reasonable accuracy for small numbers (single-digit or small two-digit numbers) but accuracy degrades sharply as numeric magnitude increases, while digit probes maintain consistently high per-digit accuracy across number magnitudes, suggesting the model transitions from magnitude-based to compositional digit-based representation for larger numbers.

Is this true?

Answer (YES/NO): NO